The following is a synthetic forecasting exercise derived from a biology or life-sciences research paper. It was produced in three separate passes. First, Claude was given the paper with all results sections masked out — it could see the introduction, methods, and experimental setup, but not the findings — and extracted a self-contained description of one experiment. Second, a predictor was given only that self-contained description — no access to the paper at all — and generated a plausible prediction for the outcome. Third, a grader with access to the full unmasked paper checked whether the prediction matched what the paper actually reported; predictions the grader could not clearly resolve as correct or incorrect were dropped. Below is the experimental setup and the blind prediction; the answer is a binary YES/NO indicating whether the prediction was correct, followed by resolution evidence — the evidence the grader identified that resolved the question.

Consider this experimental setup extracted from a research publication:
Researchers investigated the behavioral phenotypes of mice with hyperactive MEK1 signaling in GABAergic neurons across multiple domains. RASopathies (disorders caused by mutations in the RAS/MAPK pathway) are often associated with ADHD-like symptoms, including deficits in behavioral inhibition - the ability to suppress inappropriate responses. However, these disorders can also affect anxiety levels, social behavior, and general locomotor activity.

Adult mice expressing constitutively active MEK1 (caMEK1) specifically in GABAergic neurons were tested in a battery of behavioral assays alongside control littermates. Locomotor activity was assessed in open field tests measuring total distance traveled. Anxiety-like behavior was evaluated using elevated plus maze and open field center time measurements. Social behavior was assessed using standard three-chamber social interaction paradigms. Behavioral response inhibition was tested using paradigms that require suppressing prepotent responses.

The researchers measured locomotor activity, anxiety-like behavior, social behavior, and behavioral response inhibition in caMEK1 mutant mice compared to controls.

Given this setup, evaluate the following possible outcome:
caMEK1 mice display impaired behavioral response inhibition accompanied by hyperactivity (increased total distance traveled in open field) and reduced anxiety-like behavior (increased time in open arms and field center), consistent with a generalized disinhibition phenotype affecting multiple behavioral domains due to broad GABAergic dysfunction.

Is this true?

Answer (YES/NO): NO